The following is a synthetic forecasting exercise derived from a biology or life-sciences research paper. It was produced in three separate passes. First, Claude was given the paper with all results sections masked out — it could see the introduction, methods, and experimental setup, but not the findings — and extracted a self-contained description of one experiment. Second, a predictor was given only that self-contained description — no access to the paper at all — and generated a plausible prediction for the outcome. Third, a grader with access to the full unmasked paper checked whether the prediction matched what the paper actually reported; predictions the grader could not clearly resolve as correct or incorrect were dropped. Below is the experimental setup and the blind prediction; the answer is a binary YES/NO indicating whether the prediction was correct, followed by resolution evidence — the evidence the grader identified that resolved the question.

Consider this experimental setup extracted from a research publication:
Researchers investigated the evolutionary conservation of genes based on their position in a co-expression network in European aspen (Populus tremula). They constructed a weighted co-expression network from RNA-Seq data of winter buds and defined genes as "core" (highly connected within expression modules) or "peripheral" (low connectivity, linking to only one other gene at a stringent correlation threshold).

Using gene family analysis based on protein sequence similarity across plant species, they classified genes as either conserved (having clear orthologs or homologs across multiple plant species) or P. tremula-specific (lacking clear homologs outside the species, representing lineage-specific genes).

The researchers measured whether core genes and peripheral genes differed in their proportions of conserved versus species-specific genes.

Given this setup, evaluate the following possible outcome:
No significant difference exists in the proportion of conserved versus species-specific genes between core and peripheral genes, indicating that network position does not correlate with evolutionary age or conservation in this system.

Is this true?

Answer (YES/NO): NO